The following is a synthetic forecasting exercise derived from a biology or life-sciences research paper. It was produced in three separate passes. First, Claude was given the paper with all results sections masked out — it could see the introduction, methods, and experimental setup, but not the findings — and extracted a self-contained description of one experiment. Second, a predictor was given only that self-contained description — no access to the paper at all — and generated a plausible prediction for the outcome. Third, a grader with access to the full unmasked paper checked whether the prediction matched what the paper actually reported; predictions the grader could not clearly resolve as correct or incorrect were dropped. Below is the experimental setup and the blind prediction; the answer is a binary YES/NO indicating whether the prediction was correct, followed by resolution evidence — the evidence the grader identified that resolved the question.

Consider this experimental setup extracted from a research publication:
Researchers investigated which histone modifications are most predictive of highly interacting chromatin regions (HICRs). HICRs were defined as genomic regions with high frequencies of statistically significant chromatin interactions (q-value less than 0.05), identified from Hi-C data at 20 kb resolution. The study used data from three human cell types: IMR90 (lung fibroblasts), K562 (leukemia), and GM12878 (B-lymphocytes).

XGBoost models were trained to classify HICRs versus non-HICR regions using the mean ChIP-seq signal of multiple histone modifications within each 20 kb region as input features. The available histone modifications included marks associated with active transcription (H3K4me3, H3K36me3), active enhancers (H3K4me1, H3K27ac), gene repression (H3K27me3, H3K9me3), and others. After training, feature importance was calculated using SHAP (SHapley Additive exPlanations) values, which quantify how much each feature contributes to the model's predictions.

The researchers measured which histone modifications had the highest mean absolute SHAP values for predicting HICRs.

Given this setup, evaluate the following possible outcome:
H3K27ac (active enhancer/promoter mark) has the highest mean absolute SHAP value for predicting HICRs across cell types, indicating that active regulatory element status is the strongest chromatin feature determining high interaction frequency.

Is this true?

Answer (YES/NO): NO